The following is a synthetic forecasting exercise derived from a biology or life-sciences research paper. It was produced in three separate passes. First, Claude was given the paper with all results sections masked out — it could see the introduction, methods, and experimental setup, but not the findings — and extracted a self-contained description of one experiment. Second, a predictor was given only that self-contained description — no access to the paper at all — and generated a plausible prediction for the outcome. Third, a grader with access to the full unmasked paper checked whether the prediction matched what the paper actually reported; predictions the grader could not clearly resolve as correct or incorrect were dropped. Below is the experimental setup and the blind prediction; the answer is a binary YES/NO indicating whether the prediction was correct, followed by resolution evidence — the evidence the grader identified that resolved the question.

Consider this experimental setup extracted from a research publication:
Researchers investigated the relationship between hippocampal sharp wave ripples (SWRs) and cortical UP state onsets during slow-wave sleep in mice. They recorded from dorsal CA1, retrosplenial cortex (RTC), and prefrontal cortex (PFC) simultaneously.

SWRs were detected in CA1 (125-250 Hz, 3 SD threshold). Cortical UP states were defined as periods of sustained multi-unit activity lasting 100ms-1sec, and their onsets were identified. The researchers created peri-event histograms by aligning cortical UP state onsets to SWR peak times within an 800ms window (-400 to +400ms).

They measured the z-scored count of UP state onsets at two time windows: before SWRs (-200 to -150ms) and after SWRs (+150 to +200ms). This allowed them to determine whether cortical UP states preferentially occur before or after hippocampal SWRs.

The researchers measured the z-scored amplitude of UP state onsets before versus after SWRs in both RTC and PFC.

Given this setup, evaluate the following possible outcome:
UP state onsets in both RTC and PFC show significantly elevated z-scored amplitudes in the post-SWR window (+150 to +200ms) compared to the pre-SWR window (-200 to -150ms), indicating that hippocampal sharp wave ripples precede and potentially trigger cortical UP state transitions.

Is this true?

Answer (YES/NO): NO